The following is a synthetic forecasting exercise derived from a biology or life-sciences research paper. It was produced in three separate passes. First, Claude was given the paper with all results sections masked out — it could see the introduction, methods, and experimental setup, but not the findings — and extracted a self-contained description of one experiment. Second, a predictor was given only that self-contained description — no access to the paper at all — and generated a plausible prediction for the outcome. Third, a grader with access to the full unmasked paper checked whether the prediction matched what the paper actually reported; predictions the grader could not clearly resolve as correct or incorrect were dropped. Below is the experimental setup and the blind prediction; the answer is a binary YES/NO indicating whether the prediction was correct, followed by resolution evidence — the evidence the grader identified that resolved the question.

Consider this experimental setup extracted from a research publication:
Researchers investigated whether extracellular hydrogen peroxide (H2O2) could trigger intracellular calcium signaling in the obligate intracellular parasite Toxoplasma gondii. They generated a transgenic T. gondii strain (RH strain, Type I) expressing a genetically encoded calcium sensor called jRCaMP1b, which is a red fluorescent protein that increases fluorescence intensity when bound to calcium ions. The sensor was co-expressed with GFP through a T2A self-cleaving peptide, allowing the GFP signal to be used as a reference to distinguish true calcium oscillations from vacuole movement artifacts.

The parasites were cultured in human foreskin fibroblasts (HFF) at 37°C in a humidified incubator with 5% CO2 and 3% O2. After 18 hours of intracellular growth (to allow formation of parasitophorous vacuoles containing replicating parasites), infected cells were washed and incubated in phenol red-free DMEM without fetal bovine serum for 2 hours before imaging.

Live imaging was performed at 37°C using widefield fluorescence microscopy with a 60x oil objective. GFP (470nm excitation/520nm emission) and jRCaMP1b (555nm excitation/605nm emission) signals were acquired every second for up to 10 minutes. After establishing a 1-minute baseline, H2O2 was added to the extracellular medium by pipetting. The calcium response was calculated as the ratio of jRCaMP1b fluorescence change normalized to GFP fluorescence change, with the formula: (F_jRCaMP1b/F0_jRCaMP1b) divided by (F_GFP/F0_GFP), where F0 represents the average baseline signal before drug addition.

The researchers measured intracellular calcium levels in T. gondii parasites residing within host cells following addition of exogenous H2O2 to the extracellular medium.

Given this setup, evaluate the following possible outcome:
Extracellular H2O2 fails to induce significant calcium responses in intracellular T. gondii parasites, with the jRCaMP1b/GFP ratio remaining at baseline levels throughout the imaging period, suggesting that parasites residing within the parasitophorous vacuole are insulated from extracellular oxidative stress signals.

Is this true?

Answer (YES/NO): NO